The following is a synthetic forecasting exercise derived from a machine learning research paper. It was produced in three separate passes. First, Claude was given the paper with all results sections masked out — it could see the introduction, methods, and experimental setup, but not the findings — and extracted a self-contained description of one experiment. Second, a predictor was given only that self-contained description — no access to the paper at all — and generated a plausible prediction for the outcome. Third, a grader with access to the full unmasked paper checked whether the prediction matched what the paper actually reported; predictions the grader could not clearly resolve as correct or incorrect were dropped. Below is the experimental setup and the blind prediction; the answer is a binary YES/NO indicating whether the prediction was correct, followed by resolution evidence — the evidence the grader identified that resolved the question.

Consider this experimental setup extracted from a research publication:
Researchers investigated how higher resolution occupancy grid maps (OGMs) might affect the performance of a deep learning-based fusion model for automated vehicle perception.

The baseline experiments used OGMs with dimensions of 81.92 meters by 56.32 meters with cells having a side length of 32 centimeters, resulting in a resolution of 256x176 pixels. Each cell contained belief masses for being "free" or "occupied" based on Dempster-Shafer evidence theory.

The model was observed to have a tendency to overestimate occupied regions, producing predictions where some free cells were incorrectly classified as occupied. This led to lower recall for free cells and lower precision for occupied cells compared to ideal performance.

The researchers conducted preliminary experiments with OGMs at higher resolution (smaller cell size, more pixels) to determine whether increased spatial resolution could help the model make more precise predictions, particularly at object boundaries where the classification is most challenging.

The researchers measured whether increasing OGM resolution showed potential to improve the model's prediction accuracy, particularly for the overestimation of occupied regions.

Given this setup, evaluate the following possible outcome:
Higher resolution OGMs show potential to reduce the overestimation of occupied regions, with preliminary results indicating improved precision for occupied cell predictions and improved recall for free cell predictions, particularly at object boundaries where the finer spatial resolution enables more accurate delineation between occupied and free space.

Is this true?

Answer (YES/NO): NO